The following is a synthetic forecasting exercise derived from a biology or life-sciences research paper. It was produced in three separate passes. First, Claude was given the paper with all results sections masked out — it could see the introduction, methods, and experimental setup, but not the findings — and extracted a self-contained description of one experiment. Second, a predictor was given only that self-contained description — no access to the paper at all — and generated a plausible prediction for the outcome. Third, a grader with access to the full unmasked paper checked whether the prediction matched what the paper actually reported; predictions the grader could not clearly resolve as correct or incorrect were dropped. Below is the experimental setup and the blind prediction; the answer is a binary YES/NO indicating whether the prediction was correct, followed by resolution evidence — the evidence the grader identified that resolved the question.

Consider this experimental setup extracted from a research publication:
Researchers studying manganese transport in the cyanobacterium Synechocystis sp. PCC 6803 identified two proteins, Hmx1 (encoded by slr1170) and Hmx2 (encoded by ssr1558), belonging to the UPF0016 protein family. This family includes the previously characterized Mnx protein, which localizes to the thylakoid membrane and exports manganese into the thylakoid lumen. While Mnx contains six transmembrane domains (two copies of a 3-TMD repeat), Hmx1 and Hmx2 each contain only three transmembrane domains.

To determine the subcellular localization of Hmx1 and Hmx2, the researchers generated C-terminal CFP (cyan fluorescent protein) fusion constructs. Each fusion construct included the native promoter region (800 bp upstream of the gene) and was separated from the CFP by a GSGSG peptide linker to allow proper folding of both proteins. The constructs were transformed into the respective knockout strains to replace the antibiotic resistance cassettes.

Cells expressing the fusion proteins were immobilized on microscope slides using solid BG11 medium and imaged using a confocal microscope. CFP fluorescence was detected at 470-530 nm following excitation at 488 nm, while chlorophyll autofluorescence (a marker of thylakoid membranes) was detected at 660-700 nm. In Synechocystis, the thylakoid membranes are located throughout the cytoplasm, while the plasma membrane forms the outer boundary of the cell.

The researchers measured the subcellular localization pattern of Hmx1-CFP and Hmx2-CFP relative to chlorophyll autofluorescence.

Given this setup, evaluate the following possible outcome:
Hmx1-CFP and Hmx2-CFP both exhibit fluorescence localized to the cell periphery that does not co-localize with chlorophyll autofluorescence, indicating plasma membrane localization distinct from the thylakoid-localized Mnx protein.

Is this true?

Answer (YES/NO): YES